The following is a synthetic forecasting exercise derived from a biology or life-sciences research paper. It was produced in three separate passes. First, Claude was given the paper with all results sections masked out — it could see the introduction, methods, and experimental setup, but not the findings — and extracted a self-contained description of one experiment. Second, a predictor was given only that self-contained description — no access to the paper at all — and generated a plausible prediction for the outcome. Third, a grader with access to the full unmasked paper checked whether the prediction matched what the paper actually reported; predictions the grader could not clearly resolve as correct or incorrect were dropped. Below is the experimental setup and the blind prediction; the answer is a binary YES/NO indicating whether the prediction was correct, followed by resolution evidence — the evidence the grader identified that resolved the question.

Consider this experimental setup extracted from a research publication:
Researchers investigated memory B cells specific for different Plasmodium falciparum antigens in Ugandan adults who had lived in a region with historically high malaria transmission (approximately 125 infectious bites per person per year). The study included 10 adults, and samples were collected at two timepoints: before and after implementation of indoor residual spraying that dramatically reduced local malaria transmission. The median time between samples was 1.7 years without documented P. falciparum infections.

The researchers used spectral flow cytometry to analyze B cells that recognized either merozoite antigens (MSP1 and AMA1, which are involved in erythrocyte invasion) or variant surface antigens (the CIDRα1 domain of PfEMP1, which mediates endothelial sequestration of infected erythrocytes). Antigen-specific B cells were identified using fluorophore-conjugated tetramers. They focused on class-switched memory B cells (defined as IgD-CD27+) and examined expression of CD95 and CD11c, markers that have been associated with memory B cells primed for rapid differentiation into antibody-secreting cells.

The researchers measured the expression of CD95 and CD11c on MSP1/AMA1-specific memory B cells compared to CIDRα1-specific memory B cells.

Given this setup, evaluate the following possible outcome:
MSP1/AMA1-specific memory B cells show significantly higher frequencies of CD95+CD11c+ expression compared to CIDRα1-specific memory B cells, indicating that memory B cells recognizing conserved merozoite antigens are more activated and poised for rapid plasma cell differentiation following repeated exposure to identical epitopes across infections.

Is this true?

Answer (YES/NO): YES